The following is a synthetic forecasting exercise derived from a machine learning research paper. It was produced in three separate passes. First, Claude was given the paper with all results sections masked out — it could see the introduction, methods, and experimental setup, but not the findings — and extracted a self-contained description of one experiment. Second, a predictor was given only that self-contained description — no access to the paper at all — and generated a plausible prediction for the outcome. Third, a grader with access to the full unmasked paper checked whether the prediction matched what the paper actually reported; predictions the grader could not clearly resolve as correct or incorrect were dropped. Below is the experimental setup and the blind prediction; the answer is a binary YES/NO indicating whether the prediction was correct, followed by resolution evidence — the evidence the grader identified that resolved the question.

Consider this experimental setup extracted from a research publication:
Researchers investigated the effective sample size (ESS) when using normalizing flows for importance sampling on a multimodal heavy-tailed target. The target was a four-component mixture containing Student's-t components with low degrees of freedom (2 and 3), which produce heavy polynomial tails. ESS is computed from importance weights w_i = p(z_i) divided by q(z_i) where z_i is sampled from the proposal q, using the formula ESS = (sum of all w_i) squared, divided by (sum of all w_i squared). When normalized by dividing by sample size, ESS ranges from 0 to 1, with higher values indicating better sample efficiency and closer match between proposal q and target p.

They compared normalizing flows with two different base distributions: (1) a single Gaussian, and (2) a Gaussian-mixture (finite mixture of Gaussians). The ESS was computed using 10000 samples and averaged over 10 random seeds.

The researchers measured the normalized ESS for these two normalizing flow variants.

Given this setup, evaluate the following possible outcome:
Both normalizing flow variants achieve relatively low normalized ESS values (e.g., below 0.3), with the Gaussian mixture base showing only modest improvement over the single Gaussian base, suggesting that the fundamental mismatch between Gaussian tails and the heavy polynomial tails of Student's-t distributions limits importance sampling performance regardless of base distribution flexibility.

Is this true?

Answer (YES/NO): NO